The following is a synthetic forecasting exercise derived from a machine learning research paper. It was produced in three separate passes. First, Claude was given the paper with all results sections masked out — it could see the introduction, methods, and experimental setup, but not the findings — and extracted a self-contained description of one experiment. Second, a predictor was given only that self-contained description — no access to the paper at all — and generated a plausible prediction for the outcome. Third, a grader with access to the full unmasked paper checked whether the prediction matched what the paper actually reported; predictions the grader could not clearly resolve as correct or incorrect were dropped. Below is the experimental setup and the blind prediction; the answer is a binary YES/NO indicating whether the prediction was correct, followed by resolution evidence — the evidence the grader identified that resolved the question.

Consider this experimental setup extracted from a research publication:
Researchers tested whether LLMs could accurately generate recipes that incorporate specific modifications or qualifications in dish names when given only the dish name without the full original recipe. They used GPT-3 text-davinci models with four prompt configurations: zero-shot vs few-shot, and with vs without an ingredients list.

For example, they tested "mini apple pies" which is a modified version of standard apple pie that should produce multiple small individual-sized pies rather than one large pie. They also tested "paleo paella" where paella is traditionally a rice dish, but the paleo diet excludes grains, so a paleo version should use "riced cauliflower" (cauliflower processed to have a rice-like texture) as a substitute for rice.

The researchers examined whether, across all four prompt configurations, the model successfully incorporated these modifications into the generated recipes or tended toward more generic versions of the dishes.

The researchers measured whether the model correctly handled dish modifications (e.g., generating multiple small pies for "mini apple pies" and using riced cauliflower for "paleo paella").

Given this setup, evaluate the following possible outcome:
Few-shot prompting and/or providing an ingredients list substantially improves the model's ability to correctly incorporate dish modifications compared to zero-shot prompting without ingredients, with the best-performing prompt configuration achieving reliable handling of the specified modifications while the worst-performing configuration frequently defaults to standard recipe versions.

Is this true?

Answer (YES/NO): NO